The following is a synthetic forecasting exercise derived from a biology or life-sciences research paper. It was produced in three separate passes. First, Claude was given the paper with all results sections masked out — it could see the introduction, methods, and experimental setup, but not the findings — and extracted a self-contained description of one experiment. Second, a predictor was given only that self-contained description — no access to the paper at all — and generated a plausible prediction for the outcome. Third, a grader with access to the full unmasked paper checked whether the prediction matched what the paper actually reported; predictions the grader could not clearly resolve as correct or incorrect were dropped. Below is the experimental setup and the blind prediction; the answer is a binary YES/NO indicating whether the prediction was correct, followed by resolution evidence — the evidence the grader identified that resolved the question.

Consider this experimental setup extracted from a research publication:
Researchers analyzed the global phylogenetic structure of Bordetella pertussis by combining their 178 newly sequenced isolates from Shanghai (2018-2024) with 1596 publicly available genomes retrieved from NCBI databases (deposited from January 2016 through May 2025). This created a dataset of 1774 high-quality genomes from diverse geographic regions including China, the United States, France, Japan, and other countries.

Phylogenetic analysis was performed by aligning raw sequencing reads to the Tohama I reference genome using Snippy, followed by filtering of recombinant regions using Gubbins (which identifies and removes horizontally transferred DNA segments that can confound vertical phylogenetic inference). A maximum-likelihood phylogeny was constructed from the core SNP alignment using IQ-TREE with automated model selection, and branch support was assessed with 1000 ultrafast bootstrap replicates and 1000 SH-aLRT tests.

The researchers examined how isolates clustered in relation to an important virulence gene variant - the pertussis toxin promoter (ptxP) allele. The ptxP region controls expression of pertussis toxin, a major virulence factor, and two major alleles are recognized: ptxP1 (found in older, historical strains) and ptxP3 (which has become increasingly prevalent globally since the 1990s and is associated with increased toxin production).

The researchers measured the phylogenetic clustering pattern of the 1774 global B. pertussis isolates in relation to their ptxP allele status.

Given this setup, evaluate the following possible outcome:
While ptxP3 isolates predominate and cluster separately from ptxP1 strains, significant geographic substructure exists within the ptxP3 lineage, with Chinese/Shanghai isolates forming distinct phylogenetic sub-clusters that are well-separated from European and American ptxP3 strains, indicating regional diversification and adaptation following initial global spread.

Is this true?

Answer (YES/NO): NO